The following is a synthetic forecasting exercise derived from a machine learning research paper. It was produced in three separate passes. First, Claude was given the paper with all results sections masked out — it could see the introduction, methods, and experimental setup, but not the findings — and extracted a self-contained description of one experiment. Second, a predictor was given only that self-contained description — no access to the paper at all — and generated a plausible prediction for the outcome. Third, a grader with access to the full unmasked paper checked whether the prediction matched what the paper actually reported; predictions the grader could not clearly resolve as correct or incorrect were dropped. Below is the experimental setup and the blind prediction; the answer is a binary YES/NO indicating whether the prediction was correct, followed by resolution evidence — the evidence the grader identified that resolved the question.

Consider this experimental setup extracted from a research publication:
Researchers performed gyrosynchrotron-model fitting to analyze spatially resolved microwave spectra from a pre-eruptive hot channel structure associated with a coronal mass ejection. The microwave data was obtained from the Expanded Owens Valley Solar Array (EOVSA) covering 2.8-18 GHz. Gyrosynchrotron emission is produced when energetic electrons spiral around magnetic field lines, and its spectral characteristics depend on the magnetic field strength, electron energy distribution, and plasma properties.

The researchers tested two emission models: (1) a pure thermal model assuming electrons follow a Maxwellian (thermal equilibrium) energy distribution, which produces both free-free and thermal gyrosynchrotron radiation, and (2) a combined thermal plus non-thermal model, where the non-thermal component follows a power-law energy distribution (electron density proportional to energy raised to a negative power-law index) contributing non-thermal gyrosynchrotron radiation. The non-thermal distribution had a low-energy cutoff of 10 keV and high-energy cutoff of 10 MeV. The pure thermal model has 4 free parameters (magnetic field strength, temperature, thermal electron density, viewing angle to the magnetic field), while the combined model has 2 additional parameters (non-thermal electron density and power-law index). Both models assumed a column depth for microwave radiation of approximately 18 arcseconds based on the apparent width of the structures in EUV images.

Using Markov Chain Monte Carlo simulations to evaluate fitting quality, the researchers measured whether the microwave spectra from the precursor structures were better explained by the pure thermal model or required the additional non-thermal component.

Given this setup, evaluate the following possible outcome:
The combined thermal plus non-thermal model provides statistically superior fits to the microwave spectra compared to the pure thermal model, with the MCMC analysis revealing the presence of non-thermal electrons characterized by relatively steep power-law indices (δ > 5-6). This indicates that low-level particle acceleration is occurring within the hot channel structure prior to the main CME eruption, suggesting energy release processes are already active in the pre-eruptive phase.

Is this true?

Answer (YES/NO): NO